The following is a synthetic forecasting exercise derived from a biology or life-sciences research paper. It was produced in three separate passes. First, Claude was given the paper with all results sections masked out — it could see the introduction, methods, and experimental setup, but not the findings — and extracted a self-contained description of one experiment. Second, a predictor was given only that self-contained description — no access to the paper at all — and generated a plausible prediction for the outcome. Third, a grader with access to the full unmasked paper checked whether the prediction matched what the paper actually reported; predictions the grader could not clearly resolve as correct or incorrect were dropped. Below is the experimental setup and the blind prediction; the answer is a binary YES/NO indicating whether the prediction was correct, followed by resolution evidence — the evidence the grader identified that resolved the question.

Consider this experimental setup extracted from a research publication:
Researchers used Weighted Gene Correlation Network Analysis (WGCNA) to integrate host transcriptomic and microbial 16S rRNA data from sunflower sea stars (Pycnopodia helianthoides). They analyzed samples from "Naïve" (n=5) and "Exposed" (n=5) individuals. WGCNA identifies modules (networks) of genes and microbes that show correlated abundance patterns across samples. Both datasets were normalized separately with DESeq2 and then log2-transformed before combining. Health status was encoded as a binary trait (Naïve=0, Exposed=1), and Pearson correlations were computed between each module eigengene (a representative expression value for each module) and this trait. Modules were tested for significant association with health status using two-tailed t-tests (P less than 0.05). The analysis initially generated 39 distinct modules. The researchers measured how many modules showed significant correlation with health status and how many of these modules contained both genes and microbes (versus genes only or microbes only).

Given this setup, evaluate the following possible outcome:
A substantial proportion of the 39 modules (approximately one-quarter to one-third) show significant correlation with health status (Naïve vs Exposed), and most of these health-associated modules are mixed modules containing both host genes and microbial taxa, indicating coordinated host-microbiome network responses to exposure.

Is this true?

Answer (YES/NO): YES